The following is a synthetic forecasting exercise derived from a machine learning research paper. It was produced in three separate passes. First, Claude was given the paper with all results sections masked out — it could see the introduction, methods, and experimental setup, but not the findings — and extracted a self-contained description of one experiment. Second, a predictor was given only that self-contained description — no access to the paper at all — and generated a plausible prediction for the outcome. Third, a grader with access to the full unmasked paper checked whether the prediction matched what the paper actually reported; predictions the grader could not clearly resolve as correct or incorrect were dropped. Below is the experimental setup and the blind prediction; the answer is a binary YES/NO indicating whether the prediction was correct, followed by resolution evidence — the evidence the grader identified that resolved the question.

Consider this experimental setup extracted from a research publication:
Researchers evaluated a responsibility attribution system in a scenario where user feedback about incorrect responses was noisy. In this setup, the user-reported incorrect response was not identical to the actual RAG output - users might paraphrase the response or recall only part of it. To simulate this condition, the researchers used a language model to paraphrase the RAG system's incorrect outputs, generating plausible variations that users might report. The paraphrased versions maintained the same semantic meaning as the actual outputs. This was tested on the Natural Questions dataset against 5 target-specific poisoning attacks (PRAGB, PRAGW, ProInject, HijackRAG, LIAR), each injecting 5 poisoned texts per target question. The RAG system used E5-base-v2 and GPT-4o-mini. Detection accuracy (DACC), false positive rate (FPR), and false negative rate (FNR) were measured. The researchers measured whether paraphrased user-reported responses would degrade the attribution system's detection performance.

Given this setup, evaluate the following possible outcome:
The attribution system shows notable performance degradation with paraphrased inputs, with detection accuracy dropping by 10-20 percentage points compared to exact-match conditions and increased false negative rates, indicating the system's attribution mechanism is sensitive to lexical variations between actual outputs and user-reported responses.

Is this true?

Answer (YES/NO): NO